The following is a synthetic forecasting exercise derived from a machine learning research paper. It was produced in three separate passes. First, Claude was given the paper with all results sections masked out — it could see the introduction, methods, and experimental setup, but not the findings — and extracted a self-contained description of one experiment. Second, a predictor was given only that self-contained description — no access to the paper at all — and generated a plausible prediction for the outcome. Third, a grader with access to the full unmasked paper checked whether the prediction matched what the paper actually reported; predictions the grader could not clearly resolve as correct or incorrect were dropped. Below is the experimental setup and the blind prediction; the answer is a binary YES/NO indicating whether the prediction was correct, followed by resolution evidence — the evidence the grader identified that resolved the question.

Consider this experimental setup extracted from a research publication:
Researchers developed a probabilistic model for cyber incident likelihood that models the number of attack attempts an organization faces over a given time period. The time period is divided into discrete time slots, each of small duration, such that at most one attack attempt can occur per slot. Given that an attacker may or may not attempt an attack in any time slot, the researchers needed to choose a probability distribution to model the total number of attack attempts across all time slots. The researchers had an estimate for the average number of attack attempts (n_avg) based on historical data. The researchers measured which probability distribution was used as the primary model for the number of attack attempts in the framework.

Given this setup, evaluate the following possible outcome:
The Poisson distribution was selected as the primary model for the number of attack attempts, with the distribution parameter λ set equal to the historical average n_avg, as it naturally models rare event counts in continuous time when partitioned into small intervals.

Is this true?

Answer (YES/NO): NO